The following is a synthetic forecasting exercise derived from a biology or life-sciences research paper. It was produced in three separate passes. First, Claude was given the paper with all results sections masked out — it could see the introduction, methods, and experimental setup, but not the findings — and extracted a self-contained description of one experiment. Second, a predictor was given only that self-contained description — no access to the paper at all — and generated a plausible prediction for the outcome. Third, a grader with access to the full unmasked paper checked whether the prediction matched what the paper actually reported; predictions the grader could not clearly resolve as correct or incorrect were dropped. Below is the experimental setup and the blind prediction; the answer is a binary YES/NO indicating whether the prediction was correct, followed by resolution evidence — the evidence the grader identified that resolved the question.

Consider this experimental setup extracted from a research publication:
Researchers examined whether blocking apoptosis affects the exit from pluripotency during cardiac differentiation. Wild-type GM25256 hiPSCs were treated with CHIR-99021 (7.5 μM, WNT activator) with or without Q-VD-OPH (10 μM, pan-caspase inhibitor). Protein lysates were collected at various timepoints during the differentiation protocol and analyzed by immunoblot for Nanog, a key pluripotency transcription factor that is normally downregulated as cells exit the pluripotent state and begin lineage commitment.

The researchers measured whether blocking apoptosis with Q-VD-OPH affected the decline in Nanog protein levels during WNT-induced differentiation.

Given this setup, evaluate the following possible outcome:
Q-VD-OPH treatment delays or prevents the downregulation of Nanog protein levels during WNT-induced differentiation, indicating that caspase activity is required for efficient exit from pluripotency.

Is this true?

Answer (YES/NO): NO